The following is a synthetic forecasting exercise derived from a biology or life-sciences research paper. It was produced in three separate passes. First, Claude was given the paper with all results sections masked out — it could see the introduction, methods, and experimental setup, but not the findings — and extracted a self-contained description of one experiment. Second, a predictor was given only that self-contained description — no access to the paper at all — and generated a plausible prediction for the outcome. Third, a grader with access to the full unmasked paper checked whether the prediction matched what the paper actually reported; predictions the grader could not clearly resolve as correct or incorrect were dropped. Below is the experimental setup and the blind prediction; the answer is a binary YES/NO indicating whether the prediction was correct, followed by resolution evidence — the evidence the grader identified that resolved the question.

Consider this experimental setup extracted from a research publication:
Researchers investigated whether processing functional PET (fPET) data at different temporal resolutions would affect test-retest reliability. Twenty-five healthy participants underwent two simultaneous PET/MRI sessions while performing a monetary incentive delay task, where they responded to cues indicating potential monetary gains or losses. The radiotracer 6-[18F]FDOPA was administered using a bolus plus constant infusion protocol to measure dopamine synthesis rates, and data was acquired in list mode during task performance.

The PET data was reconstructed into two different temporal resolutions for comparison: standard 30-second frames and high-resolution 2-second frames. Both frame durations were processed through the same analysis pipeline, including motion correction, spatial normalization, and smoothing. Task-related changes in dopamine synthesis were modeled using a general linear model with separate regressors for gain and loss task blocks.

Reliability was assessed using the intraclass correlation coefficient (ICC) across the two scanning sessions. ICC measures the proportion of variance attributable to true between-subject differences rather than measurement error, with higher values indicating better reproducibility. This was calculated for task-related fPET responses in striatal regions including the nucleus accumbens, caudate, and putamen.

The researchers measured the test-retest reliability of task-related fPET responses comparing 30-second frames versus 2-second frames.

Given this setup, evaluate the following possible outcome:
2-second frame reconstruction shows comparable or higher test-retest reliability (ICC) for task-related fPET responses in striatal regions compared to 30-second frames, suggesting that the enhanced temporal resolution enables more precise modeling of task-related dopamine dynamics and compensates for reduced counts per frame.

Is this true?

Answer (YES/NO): YES